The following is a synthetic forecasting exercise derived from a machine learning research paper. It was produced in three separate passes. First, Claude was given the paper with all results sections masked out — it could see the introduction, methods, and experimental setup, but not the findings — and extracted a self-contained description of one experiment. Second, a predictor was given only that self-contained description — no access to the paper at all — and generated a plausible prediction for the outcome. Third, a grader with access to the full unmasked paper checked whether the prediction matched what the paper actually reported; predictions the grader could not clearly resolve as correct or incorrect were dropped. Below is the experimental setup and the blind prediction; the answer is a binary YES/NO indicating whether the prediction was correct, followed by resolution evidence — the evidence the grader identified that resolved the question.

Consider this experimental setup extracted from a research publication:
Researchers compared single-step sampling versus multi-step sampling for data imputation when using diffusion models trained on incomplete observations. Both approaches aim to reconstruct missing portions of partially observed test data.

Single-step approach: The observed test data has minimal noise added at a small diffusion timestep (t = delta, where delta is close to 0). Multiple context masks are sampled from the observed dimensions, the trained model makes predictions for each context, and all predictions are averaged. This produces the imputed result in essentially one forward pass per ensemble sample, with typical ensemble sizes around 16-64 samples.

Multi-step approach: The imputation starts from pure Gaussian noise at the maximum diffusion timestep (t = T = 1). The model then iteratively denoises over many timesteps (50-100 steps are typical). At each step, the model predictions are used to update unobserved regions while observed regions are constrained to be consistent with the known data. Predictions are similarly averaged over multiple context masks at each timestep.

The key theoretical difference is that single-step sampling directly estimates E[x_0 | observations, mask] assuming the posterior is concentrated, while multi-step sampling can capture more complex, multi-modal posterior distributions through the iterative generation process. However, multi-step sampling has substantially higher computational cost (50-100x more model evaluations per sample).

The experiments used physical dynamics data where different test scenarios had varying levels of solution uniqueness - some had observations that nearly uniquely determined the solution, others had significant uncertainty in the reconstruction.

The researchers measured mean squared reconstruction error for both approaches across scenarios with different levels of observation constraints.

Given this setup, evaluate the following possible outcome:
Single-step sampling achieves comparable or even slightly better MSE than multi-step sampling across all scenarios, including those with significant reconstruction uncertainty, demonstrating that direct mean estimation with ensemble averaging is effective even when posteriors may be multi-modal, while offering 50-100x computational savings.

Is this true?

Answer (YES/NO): YES